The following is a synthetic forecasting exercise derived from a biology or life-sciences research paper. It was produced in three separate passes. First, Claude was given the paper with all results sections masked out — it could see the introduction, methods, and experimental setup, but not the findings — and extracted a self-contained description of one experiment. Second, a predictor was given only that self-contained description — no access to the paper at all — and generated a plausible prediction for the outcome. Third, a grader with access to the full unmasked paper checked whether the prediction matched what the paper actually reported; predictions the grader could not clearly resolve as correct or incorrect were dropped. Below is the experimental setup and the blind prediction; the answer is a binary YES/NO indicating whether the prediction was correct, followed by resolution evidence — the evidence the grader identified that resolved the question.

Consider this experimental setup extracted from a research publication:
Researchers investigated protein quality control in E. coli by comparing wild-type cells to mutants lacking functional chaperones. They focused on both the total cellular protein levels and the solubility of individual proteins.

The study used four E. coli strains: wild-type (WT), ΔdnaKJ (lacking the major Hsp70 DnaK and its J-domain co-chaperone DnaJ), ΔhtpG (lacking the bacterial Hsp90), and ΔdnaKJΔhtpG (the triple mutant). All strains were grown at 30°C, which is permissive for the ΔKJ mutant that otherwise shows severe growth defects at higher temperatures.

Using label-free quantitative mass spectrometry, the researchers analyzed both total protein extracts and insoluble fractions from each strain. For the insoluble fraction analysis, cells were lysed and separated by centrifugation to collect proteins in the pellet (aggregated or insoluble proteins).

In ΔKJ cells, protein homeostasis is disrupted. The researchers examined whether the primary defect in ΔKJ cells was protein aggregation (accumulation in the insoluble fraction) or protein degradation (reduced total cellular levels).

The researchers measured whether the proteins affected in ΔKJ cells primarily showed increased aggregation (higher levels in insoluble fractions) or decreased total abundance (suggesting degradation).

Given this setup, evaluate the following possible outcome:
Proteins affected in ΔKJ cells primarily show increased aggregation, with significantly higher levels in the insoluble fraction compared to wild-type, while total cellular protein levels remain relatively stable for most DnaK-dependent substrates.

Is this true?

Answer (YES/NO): NO